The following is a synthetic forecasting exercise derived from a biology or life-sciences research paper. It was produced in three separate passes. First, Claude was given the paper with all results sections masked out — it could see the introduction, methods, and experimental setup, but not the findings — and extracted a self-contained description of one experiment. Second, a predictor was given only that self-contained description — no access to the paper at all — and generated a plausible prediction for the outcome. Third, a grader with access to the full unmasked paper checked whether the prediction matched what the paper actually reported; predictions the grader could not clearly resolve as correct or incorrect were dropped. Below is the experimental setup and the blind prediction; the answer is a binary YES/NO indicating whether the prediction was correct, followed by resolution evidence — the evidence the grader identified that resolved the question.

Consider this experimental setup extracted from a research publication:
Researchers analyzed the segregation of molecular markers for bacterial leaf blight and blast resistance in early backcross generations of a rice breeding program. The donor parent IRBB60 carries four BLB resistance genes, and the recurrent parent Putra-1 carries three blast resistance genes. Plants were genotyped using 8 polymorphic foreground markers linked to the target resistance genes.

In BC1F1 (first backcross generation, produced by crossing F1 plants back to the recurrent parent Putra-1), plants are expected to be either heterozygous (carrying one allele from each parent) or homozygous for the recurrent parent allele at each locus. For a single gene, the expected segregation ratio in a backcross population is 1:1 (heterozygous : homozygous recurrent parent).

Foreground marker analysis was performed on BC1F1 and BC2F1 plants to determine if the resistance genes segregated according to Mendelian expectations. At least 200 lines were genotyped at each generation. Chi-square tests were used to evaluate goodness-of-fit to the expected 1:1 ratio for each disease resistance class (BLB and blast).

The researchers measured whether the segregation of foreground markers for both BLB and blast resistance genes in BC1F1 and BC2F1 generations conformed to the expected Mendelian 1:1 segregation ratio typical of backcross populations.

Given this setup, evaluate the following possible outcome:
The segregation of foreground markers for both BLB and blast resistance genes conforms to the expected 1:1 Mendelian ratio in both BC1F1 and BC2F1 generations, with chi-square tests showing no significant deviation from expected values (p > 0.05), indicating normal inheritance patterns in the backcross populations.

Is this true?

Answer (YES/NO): YES